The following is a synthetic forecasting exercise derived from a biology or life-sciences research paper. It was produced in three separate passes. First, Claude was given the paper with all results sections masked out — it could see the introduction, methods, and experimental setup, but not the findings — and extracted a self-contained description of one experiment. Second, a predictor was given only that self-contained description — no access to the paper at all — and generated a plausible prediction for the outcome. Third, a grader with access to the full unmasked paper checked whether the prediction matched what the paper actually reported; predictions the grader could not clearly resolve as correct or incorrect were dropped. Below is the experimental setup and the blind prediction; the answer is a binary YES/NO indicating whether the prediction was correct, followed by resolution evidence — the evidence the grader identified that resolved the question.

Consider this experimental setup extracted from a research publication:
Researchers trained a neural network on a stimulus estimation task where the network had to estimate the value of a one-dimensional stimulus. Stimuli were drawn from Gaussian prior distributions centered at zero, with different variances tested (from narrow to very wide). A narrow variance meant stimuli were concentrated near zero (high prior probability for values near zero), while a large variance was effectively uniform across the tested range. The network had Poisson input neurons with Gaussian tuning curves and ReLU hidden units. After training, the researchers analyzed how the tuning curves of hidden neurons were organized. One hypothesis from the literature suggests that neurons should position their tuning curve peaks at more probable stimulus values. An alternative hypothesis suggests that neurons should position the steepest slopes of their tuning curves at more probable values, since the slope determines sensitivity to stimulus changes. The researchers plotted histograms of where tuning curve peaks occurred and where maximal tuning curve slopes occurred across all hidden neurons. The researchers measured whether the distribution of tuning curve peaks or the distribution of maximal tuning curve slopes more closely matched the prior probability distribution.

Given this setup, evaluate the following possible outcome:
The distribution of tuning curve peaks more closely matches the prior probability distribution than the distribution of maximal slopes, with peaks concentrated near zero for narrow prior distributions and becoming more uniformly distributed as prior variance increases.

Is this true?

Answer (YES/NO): NO